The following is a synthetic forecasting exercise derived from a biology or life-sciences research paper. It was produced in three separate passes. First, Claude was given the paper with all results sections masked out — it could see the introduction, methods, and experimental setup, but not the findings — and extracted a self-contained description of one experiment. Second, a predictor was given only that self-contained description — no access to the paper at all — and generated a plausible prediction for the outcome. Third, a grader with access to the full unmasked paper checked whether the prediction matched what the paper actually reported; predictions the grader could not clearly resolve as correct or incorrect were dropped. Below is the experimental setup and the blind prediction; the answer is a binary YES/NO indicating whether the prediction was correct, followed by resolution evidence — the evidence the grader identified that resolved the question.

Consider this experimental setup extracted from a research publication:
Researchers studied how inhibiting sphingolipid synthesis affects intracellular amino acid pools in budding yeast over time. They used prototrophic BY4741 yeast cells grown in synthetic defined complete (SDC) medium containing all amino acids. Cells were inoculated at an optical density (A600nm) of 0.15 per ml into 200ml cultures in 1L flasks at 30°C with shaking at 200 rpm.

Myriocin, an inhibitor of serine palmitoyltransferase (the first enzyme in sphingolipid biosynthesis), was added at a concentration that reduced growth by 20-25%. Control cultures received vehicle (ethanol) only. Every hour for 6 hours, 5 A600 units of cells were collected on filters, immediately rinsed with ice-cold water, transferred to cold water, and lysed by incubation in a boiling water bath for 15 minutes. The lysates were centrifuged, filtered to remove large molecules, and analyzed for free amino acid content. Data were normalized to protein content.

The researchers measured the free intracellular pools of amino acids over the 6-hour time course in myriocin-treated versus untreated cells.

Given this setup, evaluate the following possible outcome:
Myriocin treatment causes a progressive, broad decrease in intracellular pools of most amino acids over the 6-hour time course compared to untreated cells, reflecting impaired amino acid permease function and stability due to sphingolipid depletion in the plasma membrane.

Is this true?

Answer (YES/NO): NO